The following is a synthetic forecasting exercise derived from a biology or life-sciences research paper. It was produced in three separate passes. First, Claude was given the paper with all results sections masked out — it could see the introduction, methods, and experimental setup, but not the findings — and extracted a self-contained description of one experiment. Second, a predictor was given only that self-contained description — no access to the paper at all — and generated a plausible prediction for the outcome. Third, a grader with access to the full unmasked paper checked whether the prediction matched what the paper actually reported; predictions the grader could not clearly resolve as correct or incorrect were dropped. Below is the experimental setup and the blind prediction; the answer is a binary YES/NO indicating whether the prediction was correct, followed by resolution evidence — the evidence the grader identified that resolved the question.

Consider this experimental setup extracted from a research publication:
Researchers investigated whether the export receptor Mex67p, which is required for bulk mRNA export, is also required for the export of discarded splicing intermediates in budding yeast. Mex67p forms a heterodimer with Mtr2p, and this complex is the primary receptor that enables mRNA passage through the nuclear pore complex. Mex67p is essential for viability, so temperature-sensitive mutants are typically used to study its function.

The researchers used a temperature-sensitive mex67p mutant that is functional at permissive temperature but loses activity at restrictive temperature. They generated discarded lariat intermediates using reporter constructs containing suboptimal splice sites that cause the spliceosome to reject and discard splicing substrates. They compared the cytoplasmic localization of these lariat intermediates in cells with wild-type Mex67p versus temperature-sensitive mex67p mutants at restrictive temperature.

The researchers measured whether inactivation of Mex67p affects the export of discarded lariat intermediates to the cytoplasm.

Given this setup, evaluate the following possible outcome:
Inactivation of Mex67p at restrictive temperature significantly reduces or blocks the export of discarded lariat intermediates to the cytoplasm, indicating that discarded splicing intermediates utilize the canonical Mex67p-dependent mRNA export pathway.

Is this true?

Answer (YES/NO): YES